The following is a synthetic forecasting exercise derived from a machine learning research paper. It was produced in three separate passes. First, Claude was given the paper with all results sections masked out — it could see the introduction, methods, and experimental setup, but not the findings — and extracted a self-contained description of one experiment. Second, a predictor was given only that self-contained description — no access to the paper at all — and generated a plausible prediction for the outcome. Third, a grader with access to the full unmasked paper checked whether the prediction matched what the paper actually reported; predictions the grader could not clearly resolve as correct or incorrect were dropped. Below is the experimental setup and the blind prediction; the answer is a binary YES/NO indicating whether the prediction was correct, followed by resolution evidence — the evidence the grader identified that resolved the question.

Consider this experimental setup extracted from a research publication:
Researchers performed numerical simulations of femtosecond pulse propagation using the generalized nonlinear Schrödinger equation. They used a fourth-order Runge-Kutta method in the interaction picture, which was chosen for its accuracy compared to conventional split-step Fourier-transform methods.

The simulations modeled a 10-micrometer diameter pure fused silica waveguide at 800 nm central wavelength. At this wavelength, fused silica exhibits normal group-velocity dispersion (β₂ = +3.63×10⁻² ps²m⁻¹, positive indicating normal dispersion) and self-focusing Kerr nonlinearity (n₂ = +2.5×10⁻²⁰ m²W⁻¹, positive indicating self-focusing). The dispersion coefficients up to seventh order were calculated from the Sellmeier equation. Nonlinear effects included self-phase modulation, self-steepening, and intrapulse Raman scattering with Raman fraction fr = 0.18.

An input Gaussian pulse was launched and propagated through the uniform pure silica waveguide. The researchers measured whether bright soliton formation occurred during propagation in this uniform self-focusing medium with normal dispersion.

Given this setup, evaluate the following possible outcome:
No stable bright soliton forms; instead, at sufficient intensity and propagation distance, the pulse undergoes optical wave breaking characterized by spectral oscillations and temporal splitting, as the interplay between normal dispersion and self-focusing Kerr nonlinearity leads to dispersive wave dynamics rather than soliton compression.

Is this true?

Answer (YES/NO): NO